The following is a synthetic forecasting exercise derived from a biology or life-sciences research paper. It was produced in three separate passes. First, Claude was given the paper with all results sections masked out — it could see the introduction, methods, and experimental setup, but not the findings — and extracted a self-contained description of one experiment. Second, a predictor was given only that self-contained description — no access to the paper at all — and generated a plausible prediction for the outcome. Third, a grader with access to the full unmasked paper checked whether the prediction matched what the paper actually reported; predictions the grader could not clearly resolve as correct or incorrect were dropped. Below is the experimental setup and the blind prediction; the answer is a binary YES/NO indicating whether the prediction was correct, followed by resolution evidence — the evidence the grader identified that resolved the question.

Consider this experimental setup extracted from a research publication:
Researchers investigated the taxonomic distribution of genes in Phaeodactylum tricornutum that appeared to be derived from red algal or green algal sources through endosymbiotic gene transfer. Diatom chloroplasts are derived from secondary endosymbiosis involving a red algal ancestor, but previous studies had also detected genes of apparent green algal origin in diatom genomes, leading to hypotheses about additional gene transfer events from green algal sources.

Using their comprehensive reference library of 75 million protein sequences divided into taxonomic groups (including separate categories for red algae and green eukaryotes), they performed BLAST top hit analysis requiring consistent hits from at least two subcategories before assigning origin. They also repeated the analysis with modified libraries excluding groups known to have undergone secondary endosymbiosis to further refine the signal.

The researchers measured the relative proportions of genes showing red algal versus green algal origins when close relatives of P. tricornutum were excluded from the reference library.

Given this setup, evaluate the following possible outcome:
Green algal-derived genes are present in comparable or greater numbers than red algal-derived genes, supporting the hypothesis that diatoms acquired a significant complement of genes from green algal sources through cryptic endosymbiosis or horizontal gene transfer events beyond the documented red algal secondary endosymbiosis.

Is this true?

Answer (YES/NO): YES